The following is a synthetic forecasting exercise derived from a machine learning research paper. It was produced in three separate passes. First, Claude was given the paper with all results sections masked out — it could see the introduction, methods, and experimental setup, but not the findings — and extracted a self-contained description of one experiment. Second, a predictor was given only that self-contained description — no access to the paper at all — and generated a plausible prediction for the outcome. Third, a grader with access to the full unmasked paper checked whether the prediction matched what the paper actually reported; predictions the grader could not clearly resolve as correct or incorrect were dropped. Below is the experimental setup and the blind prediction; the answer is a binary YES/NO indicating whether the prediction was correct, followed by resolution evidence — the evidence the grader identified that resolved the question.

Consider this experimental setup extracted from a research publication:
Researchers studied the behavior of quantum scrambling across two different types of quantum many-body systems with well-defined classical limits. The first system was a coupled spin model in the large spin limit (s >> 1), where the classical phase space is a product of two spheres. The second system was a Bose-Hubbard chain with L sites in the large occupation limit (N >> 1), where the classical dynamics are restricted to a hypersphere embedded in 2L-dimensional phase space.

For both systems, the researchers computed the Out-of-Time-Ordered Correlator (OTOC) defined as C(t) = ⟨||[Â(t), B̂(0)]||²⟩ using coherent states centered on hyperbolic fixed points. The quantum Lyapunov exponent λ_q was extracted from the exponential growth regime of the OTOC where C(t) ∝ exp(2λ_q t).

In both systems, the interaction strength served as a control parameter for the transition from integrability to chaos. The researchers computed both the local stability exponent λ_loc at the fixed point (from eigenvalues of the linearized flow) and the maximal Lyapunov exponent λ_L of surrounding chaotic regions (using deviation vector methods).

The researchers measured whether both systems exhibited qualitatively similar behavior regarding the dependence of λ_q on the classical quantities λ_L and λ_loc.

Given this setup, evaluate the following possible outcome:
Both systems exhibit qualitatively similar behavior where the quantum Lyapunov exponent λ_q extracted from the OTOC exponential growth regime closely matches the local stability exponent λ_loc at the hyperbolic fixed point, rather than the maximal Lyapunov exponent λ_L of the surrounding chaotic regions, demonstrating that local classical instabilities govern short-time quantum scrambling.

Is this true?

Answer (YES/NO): NO